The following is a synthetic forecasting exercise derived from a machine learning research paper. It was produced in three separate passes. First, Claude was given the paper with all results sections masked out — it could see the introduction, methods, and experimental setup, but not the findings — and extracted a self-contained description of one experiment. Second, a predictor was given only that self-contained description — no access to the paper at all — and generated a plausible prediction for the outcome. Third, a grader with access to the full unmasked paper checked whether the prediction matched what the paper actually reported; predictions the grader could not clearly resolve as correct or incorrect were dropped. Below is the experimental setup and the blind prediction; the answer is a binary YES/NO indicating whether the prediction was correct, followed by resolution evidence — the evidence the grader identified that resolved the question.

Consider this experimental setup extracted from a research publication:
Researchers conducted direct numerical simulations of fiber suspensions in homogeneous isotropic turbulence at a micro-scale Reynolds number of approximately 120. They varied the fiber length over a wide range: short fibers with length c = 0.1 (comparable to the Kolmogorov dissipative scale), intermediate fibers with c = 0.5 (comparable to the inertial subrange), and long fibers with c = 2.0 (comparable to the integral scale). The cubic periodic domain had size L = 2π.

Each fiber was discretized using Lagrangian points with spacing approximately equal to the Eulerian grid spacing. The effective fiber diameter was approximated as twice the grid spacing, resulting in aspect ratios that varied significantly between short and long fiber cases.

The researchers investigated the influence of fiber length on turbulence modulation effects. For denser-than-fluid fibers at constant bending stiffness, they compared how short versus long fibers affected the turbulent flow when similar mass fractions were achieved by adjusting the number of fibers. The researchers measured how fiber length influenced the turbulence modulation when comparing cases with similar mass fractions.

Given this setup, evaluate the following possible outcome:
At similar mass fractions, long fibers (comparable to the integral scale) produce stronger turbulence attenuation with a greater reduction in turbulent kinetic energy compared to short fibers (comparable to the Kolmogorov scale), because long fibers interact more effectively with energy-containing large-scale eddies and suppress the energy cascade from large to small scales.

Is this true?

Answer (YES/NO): NO